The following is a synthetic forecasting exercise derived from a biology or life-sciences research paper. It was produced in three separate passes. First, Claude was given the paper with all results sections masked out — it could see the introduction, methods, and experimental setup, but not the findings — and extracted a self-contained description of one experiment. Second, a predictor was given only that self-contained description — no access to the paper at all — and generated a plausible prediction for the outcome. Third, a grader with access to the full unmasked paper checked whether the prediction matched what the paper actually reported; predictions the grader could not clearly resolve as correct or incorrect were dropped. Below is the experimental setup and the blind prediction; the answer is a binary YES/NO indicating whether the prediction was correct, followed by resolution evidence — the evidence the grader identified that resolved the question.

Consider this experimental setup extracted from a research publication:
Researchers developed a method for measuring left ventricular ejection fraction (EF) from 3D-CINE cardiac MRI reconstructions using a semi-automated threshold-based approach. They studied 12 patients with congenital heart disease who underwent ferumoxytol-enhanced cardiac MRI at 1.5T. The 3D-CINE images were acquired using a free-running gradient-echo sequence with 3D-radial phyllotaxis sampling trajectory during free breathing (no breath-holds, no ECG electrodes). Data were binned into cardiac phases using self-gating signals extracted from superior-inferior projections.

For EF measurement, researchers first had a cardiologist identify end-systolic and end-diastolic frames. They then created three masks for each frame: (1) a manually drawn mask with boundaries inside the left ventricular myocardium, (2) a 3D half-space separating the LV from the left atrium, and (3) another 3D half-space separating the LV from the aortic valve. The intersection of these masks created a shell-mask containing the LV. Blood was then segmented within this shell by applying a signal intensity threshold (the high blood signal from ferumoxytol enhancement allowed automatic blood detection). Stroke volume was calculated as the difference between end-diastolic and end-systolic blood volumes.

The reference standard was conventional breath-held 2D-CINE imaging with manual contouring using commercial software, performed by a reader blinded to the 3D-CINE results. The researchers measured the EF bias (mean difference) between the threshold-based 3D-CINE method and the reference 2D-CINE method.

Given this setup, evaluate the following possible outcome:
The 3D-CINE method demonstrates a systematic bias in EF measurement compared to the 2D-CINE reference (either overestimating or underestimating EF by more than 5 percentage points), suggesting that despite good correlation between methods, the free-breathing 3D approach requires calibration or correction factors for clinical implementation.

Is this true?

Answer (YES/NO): NO